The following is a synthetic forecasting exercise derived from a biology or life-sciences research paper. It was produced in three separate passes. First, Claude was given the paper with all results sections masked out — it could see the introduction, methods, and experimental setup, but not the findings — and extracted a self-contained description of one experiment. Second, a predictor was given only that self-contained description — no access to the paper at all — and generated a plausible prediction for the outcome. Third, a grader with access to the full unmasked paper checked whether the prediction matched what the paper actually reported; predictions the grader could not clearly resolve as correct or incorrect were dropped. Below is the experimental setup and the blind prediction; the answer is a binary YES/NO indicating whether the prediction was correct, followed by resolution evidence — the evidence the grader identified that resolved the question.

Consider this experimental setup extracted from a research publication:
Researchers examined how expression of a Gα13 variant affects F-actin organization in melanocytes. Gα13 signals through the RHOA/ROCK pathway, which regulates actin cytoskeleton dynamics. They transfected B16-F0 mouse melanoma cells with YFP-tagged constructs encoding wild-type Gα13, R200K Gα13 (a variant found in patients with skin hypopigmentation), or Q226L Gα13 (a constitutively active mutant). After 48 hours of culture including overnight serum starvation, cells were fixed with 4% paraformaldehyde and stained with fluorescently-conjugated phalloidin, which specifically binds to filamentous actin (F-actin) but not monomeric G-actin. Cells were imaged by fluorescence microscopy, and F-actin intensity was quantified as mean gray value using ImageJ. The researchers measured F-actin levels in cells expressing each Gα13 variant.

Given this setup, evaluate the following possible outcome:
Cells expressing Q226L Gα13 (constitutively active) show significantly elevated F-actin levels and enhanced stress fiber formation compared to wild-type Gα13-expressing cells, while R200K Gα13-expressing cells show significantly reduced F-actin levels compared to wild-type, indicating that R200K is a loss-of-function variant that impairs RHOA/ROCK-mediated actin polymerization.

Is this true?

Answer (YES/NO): NO